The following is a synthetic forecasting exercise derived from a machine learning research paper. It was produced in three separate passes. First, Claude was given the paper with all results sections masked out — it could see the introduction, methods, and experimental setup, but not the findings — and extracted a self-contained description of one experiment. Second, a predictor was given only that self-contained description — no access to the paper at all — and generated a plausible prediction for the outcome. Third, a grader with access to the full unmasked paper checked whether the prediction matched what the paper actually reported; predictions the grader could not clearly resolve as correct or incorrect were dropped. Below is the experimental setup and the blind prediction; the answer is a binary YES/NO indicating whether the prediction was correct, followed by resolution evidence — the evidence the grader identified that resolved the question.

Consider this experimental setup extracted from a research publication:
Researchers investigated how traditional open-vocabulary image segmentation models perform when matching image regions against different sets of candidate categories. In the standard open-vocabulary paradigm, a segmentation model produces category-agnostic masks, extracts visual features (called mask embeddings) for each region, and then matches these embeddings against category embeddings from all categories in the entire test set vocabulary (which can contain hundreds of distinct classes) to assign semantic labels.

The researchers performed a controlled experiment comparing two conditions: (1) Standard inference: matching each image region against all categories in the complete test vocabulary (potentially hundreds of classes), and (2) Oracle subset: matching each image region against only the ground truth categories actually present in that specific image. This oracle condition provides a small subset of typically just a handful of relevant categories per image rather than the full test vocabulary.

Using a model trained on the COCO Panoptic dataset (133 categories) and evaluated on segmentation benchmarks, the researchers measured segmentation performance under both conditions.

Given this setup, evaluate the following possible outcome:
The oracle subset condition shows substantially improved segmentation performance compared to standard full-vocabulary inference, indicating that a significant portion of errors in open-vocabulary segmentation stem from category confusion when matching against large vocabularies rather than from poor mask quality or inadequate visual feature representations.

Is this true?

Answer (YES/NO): YES